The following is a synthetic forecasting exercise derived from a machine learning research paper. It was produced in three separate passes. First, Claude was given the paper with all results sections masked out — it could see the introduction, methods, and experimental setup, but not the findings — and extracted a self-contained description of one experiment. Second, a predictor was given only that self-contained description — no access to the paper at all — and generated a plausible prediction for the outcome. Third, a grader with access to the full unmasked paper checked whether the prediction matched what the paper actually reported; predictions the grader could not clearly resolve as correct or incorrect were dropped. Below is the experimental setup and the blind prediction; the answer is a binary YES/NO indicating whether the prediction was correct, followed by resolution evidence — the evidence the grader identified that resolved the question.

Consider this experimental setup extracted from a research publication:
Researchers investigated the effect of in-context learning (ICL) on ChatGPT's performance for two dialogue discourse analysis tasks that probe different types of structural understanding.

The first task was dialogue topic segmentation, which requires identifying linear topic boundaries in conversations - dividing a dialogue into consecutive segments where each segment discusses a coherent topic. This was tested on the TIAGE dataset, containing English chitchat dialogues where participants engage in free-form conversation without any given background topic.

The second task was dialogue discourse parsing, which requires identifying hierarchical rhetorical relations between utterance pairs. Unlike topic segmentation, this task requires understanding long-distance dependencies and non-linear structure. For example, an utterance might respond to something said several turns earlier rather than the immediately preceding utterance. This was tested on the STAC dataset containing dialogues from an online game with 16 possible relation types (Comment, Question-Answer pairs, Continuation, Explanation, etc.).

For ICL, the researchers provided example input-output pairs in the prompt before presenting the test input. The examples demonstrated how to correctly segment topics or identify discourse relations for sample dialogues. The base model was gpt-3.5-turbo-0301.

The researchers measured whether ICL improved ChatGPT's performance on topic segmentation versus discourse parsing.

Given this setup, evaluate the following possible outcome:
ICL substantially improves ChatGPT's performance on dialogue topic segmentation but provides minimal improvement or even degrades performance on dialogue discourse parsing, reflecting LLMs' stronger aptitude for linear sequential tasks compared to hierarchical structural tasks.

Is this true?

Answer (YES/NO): NO